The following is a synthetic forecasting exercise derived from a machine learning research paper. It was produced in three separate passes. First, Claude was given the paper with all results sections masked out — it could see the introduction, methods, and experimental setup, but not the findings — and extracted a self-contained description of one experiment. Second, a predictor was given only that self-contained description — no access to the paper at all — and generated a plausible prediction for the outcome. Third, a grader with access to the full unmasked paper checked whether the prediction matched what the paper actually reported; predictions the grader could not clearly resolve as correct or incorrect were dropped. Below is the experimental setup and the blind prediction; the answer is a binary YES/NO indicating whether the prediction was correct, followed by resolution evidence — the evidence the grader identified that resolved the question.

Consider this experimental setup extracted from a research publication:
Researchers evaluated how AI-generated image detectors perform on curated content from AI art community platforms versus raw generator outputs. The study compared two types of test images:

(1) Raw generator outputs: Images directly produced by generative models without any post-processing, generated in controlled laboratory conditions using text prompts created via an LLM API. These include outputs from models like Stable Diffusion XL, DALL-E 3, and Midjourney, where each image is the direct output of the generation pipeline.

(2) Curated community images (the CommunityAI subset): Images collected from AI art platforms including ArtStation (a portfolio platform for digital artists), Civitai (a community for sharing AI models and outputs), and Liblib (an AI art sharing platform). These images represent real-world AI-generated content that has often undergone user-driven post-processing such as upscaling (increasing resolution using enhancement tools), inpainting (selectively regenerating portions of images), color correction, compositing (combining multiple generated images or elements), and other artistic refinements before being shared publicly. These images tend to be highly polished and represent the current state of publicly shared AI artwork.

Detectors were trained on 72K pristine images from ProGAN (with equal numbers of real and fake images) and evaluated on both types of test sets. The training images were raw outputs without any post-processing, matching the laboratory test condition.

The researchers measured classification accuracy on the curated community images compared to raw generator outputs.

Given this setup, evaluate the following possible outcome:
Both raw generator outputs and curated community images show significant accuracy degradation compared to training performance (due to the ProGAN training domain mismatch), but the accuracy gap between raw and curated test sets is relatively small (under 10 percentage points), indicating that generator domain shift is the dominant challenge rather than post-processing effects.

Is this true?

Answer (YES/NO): NO